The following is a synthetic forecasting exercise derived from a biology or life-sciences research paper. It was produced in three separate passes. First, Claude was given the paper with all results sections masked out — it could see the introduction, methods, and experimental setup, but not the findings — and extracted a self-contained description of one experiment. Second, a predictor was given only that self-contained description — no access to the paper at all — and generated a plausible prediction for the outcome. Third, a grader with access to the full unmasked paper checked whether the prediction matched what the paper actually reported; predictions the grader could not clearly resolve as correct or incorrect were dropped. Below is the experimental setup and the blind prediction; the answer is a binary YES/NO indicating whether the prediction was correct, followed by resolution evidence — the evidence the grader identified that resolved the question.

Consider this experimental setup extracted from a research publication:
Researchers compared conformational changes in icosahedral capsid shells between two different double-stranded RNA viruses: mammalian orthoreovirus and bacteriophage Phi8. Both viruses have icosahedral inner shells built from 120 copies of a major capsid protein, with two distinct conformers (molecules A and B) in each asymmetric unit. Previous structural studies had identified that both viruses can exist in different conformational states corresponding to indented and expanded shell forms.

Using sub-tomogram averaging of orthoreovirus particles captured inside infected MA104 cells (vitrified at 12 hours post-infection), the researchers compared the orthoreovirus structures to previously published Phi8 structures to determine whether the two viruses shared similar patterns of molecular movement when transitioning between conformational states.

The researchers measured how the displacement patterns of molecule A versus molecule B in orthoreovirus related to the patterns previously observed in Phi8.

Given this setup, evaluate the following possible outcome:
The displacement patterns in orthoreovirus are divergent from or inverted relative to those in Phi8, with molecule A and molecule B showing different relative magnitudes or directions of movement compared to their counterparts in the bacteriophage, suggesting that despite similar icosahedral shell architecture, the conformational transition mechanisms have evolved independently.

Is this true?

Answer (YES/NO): NO